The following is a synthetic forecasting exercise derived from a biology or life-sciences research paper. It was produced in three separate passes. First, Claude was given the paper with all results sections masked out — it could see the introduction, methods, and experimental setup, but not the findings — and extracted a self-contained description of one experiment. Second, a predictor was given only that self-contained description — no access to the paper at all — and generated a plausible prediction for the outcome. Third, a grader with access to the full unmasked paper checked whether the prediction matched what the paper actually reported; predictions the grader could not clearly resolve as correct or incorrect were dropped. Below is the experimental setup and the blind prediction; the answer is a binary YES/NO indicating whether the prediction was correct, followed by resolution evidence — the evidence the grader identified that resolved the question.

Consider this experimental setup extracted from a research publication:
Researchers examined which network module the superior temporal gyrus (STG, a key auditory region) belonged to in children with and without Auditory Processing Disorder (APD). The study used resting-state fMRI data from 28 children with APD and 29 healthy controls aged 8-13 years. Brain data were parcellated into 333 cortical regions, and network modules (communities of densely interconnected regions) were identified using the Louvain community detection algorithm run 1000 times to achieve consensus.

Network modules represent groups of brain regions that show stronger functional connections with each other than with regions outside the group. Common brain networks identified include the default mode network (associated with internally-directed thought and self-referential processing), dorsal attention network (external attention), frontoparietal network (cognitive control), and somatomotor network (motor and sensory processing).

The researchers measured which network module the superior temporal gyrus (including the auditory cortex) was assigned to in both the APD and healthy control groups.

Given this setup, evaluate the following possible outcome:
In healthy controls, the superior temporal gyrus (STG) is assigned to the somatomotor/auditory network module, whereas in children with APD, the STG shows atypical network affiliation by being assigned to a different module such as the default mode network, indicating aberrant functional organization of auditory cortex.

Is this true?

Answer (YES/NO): NO